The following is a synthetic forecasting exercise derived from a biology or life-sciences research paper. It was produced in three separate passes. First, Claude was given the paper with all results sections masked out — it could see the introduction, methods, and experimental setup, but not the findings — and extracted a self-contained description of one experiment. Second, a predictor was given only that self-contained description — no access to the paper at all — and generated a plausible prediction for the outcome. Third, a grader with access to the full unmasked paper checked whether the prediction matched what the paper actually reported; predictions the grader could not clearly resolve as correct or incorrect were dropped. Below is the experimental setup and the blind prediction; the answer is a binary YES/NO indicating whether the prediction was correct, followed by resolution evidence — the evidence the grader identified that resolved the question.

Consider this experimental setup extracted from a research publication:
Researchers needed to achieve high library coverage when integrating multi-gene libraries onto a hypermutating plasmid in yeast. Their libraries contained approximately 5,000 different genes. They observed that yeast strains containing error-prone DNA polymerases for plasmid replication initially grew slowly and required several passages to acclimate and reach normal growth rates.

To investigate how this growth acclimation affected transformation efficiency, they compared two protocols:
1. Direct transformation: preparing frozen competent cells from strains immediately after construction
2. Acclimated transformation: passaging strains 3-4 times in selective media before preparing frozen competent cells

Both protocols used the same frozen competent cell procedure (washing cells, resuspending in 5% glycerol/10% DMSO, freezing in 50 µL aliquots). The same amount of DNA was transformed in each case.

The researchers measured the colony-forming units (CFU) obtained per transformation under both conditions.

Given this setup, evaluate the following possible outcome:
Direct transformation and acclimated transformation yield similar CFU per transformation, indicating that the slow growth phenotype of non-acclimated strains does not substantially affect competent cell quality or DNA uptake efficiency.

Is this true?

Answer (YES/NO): NO